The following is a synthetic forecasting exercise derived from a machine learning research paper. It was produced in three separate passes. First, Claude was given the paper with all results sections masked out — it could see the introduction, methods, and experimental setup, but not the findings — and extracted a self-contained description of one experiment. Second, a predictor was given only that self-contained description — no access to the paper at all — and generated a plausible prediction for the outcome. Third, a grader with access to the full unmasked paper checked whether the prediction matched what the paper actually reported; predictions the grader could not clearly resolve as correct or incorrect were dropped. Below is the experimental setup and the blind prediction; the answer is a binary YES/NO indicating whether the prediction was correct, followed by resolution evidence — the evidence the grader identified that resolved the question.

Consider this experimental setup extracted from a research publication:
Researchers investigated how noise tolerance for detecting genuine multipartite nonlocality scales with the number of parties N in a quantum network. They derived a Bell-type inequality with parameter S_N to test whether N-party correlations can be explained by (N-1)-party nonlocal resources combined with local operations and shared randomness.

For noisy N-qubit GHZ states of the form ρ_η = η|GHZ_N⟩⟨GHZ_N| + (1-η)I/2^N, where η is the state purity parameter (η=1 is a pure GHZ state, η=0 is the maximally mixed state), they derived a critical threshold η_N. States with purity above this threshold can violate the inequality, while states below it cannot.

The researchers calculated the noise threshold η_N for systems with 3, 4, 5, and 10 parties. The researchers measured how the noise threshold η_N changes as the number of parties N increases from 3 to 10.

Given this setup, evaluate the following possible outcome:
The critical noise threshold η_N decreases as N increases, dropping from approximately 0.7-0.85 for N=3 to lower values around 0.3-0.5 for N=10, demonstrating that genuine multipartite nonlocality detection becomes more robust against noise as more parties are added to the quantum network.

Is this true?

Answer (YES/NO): NO